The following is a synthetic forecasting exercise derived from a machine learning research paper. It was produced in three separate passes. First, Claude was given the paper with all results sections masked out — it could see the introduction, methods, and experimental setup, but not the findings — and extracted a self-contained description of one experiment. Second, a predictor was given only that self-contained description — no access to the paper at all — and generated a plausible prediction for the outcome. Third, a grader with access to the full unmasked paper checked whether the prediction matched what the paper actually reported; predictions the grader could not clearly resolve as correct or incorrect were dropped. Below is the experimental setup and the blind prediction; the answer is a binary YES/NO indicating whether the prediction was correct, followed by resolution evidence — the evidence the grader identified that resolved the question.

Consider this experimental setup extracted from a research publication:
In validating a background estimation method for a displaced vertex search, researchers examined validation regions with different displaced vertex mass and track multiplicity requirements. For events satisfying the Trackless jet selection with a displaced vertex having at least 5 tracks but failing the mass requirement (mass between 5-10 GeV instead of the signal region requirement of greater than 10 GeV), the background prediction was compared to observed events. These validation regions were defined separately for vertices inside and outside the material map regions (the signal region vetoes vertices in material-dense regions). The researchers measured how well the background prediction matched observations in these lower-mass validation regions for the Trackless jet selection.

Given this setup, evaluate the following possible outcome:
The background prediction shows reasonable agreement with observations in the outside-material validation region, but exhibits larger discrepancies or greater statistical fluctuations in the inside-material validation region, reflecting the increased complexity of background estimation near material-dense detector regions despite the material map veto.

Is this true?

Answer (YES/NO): NO